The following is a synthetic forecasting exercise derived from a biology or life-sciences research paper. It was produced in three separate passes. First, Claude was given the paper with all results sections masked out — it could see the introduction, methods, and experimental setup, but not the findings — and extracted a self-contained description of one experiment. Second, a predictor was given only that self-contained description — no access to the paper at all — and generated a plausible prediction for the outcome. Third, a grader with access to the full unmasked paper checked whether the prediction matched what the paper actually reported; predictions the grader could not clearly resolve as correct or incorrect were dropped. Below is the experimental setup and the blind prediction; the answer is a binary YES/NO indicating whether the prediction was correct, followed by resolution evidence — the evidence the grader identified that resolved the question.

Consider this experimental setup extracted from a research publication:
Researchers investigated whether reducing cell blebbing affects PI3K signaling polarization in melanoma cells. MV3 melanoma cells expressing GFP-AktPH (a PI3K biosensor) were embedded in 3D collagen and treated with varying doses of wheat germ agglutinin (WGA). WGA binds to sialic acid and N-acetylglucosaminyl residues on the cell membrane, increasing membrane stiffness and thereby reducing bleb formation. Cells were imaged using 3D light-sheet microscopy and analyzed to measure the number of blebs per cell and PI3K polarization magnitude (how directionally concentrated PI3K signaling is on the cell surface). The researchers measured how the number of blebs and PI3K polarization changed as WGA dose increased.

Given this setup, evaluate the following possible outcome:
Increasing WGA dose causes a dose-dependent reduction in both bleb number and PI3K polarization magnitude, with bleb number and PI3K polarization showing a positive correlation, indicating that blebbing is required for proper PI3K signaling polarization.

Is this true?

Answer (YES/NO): YES